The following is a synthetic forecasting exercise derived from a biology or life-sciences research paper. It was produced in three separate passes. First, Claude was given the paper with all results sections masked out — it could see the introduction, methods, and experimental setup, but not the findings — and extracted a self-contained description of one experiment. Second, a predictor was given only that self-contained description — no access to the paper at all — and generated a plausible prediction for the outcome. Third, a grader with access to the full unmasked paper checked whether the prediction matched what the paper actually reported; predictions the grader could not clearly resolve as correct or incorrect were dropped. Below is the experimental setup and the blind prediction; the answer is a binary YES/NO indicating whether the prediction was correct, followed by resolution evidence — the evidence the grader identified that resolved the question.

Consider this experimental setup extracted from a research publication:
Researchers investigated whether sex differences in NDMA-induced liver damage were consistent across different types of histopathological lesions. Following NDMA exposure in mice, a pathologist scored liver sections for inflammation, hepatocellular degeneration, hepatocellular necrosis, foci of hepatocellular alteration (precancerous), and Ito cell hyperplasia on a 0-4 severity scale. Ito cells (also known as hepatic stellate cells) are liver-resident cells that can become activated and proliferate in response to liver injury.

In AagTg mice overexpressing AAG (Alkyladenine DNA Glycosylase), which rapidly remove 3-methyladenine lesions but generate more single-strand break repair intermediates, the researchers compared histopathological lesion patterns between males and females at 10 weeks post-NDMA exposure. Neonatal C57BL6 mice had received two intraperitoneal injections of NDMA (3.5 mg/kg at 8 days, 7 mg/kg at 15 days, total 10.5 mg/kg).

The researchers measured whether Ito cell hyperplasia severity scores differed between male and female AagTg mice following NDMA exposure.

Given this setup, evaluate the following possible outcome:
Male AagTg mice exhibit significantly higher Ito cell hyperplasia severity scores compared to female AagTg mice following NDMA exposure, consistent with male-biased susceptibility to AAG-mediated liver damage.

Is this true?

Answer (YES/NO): YES